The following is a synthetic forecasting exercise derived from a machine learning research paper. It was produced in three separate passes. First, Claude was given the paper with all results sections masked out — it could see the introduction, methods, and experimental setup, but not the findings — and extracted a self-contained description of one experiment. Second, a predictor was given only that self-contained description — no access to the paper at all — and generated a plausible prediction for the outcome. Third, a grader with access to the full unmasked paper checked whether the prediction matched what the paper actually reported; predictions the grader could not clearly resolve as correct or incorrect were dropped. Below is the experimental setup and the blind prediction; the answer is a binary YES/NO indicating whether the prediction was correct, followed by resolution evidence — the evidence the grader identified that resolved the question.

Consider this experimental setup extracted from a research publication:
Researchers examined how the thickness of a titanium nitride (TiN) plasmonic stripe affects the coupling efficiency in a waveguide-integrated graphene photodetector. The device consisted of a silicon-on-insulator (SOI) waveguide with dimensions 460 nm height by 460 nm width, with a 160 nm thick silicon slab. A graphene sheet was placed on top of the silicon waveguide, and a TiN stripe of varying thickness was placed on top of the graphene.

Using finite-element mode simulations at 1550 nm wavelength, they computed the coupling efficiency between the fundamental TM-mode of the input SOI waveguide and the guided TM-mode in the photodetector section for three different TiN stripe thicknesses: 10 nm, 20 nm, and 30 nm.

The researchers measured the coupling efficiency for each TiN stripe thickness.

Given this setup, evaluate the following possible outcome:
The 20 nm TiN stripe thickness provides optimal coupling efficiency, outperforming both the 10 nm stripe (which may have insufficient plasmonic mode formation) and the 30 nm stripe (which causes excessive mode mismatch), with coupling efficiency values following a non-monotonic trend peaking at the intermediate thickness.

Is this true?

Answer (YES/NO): NO